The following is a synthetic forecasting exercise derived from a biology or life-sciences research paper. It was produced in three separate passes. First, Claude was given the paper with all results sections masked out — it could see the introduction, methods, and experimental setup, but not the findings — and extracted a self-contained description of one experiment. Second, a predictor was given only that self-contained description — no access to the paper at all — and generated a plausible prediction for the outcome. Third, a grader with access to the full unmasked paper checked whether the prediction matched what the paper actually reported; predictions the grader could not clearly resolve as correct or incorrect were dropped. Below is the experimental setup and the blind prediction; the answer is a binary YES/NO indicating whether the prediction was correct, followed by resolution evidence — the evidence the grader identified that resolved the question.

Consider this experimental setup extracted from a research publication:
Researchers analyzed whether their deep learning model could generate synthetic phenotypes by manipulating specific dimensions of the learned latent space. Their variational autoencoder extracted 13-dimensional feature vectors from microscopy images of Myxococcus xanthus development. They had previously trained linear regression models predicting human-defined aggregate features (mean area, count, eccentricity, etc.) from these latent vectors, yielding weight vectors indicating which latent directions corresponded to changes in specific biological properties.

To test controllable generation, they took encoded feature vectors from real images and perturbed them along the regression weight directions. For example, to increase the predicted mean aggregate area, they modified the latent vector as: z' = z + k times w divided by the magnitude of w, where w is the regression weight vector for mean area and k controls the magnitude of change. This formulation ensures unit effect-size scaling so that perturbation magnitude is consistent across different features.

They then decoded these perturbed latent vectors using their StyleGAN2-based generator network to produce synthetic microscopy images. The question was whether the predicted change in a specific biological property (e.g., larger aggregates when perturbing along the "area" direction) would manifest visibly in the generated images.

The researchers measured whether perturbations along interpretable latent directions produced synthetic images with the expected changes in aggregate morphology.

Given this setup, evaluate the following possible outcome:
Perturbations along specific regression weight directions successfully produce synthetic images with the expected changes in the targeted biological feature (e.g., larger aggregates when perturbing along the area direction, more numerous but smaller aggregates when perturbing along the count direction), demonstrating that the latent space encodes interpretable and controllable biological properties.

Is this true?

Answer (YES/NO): YES